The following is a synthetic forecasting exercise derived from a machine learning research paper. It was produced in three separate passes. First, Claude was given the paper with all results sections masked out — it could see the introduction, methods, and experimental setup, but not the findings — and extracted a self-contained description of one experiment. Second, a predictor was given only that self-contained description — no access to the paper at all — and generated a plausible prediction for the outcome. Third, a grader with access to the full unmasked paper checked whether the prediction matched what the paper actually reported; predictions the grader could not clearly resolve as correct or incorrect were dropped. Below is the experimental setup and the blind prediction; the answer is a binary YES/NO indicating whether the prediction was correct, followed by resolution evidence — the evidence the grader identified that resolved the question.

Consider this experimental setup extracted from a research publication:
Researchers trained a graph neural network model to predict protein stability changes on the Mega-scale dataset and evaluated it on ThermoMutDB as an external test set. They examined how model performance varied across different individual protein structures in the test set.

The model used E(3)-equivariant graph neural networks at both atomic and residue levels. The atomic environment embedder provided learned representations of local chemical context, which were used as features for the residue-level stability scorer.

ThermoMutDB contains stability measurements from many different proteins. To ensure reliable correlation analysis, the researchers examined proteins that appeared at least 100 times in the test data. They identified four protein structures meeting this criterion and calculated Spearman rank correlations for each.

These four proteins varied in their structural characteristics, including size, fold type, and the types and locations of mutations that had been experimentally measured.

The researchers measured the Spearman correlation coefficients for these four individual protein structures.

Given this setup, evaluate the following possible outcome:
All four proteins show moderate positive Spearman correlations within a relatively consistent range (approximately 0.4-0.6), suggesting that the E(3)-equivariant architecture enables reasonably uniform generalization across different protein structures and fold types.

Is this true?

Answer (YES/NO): YES